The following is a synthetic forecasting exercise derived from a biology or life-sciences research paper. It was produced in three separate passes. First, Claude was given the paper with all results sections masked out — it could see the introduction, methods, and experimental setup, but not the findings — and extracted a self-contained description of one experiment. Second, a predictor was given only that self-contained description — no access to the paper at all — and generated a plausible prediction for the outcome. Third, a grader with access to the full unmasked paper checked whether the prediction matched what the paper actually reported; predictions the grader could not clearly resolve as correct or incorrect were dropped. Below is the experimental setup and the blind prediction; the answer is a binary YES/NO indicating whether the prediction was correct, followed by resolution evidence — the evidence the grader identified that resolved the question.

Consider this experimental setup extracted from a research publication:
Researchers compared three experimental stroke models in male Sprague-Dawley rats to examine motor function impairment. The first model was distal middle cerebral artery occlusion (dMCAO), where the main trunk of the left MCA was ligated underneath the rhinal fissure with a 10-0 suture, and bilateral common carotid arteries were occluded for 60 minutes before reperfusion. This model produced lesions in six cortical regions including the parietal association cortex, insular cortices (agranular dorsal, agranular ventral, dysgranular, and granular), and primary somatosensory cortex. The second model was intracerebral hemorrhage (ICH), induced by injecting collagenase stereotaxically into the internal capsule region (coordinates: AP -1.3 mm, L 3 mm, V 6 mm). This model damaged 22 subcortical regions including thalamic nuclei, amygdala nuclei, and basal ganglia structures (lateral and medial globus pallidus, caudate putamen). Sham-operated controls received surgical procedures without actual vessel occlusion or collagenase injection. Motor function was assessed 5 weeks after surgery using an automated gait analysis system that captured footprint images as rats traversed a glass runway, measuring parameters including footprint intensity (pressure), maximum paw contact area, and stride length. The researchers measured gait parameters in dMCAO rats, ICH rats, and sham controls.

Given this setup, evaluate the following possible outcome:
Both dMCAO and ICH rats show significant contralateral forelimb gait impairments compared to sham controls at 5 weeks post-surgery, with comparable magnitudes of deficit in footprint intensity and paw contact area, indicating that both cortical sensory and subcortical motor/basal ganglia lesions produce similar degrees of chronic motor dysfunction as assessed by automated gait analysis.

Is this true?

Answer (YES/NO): NO